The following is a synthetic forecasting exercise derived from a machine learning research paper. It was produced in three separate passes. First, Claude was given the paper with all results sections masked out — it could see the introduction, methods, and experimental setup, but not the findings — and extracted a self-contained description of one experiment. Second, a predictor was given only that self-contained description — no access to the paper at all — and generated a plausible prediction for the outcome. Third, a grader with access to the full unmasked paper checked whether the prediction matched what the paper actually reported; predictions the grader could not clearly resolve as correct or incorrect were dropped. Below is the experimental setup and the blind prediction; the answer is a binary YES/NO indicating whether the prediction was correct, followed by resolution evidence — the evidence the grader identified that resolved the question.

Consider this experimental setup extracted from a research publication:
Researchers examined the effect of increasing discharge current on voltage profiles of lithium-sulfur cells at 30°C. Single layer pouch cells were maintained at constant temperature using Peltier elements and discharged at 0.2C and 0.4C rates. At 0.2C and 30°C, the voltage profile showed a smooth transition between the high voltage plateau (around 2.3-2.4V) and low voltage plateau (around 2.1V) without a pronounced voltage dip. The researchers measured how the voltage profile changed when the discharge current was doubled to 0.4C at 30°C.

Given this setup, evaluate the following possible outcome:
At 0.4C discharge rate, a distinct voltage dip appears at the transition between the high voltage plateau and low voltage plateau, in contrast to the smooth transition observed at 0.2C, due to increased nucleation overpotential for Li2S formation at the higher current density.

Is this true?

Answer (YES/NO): NO